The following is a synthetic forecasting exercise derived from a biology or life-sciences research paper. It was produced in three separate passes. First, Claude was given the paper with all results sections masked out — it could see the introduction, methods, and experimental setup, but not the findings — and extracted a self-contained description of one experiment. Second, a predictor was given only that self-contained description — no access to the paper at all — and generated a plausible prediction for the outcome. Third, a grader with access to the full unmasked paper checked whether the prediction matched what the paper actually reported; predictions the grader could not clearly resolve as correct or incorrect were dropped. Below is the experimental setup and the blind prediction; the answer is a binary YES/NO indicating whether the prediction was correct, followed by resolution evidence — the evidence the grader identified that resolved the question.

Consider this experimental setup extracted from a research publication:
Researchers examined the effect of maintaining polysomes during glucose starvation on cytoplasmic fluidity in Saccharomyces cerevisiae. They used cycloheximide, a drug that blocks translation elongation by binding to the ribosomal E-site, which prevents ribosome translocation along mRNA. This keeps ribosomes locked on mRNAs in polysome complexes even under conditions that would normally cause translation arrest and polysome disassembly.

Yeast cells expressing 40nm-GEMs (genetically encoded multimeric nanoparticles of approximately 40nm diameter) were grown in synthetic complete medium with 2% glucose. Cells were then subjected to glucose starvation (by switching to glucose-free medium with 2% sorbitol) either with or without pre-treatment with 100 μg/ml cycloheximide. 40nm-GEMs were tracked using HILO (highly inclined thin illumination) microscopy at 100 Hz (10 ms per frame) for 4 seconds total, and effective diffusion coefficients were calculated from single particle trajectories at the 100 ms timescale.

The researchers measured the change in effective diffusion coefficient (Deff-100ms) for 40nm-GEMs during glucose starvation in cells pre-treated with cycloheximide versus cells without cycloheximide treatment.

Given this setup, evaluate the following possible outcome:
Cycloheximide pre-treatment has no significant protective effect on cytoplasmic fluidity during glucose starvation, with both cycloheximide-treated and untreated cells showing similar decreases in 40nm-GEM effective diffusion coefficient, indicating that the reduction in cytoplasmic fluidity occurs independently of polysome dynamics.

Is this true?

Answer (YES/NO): NO